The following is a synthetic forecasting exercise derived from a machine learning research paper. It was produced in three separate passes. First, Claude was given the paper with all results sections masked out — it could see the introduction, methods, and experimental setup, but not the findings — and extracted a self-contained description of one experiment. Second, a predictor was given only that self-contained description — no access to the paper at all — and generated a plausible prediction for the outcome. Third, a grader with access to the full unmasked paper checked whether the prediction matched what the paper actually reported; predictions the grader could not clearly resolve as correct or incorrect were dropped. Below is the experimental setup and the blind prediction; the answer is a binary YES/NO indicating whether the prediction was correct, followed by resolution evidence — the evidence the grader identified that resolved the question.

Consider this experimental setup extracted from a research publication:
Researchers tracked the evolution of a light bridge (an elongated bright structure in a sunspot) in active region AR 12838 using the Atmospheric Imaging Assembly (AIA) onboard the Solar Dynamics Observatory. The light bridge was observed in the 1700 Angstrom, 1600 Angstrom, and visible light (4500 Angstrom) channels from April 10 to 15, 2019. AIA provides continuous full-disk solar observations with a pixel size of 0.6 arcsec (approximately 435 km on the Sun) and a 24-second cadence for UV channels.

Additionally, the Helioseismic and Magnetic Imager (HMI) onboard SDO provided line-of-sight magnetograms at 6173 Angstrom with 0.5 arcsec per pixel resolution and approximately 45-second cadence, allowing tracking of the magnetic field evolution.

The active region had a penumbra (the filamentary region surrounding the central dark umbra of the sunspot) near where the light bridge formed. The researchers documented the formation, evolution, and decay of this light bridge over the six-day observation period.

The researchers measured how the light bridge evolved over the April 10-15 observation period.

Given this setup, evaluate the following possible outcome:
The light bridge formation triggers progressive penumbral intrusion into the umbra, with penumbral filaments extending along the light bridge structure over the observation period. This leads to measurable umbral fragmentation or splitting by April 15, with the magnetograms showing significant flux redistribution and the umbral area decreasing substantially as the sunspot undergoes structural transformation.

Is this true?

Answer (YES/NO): NO